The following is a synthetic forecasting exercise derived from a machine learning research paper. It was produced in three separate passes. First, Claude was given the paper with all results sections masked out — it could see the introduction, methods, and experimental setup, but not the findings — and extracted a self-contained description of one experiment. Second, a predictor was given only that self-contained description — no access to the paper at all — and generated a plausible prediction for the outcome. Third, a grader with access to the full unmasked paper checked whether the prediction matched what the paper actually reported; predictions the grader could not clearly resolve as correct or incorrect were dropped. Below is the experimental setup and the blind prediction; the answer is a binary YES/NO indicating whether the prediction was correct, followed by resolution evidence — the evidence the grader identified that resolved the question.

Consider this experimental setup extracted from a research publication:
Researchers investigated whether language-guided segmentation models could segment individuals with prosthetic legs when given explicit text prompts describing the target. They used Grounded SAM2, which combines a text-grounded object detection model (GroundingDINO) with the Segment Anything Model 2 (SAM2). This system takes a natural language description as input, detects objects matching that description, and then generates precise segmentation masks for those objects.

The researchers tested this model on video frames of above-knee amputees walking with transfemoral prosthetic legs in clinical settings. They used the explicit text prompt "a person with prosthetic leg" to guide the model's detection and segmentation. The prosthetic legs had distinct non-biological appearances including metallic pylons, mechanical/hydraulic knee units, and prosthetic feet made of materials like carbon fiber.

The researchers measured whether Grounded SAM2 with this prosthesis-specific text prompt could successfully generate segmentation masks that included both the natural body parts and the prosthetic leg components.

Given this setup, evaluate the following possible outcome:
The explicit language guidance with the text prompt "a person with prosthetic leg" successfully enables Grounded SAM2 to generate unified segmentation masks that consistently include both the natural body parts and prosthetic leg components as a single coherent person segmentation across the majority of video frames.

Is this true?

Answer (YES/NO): NO